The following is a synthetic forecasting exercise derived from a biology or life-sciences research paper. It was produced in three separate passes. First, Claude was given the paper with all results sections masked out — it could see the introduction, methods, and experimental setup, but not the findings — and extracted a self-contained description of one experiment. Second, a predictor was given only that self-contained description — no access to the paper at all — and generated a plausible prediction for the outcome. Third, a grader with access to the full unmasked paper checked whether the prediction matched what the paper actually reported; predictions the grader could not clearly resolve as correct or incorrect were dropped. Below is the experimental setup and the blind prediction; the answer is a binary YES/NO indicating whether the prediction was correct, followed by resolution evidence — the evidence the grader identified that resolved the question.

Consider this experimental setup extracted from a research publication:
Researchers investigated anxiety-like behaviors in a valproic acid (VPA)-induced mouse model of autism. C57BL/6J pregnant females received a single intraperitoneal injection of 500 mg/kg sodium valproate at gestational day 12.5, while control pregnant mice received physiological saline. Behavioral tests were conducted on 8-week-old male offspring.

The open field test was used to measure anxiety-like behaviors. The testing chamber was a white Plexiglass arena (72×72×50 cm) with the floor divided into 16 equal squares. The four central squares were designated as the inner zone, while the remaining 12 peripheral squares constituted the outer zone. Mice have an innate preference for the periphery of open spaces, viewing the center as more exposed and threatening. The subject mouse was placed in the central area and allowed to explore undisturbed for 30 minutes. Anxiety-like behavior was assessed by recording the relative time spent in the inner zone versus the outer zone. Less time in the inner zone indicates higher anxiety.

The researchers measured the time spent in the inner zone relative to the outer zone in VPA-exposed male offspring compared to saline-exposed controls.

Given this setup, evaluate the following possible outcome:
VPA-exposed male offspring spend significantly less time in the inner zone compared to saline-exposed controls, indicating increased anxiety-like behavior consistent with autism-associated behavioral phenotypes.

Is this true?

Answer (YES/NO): YES